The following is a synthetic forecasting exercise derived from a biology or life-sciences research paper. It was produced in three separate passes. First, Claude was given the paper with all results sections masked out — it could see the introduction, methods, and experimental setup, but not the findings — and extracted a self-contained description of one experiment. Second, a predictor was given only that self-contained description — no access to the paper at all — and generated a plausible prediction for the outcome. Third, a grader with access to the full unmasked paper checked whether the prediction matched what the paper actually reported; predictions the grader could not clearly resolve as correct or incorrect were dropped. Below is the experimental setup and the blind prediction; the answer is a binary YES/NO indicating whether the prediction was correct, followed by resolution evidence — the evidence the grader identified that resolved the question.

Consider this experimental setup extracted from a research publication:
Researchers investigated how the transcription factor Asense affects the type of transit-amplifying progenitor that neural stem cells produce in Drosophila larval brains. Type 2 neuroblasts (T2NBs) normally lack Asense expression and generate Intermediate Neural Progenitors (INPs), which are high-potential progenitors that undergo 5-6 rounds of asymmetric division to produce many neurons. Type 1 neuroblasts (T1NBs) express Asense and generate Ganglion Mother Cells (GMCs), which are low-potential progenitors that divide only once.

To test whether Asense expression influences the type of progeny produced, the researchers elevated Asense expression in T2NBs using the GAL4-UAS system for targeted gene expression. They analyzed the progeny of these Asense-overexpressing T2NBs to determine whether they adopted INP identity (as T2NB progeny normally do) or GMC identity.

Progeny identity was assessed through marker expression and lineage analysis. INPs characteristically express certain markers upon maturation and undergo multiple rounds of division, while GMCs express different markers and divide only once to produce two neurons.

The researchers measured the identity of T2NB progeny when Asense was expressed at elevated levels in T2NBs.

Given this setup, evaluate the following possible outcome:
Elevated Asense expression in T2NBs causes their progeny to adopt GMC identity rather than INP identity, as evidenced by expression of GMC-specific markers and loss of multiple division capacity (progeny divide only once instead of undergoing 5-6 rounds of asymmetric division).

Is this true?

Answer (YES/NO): YES